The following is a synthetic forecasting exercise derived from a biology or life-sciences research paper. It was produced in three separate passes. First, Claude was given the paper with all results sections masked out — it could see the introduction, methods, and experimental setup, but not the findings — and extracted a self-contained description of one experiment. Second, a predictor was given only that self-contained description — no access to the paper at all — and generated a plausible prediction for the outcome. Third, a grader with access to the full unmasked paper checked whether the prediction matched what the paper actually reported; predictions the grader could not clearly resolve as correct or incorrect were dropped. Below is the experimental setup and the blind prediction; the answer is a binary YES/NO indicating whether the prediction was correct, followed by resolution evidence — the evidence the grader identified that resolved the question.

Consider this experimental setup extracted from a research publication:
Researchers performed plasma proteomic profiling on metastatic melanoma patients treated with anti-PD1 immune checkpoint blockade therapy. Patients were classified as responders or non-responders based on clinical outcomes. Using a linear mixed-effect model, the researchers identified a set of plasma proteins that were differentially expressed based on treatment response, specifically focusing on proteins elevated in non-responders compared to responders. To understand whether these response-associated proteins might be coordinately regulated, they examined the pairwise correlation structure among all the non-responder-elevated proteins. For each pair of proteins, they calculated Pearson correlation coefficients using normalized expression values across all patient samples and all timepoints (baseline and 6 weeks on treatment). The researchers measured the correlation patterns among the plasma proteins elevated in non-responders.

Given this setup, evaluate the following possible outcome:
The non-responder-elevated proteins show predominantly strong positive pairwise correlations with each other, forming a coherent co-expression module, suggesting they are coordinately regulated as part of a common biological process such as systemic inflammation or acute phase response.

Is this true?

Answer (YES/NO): YES